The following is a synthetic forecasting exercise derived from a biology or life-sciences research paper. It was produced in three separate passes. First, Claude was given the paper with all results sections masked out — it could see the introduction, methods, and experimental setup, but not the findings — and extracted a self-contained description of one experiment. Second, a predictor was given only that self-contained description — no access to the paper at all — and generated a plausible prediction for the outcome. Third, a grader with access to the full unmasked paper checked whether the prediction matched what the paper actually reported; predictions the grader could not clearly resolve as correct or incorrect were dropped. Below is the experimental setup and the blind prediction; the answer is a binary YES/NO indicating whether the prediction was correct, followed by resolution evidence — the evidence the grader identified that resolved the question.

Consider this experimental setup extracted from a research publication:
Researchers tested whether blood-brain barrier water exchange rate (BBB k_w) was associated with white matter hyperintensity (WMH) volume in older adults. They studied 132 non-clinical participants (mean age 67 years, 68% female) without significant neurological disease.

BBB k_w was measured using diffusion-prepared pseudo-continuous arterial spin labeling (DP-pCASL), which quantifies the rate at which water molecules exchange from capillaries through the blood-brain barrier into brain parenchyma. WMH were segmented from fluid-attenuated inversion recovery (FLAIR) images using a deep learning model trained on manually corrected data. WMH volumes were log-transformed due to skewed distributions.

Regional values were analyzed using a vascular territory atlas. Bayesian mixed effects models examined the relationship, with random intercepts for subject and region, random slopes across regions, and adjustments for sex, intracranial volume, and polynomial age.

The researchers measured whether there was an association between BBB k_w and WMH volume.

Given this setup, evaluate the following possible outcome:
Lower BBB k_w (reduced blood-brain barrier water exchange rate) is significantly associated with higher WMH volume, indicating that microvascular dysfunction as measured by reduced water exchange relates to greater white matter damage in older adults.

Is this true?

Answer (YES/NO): NO